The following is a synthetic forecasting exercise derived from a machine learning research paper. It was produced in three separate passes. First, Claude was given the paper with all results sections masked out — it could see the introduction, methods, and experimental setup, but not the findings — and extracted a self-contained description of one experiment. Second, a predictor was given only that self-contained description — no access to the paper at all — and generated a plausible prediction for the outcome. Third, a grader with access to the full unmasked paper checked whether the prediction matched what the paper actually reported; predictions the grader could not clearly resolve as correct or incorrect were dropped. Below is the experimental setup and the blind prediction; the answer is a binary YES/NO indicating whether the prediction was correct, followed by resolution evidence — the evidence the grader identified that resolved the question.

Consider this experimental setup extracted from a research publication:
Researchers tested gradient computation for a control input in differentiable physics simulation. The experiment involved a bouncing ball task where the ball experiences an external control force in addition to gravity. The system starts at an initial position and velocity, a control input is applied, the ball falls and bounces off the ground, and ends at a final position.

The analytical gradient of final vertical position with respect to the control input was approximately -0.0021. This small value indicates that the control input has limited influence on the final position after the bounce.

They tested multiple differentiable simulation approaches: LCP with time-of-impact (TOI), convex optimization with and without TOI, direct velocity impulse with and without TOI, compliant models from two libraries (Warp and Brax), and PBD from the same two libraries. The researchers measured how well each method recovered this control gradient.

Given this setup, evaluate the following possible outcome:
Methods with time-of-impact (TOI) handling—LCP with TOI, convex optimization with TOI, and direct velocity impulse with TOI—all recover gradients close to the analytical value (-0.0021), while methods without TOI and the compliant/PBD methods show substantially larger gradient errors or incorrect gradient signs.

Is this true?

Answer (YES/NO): NO